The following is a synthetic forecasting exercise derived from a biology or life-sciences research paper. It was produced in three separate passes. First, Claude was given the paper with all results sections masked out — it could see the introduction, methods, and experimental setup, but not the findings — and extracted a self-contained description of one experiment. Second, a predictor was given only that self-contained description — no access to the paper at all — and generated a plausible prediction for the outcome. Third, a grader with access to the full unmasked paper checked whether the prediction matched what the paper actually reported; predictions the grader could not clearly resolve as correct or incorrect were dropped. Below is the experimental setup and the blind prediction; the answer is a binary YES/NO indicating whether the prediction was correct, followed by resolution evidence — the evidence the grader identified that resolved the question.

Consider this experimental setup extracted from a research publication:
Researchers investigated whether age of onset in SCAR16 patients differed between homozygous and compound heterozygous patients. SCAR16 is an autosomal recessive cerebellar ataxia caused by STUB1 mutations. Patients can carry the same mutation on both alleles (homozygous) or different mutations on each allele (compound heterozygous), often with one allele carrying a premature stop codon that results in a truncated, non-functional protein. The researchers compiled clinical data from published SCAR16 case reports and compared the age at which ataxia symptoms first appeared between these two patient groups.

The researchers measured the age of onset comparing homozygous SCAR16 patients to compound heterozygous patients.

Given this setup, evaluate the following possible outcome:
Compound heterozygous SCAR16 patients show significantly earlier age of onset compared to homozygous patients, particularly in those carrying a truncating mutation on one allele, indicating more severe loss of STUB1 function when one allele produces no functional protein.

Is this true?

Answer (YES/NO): NO